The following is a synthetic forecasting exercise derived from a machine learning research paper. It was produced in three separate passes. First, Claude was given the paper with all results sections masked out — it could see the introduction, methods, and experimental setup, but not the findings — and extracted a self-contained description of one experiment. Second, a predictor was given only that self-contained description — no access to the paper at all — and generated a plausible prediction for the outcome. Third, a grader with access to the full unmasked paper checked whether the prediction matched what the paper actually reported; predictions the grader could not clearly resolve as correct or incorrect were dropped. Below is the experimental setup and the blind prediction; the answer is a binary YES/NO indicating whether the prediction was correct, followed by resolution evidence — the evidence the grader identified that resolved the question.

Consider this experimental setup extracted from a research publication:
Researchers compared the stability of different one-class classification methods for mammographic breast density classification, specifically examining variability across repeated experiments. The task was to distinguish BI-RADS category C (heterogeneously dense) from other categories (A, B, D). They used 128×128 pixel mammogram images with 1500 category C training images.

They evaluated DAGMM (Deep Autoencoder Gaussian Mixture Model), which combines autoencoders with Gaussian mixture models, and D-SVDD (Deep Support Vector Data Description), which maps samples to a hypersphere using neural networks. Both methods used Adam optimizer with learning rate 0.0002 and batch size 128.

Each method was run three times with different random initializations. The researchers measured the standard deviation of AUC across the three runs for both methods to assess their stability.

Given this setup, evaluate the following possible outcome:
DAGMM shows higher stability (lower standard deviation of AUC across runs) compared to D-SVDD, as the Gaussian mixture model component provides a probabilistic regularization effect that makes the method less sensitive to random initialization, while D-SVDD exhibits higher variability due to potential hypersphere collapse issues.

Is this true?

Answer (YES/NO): NO